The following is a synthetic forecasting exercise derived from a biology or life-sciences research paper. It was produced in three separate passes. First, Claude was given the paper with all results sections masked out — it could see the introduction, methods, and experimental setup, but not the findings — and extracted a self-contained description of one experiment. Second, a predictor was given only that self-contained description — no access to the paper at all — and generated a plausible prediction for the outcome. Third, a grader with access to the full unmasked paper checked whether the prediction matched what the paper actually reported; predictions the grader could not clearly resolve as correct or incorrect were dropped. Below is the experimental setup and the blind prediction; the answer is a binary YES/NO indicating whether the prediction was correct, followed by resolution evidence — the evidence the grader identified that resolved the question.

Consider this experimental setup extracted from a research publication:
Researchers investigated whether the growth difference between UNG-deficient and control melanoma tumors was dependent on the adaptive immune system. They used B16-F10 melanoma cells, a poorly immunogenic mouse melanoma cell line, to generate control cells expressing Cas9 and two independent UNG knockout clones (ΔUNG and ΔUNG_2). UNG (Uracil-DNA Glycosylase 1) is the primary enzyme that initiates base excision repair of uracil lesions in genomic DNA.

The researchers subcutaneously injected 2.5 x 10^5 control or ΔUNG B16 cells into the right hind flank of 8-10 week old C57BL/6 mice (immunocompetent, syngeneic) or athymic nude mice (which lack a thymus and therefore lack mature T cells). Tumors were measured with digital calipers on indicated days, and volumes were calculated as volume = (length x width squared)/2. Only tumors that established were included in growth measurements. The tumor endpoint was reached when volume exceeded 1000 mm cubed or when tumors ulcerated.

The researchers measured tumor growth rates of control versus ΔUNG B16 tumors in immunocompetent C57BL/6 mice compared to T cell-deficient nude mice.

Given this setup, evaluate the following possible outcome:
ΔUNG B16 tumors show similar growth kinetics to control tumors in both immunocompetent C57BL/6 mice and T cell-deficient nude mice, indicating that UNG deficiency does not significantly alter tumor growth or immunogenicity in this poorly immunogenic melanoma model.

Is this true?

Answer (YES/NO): NO